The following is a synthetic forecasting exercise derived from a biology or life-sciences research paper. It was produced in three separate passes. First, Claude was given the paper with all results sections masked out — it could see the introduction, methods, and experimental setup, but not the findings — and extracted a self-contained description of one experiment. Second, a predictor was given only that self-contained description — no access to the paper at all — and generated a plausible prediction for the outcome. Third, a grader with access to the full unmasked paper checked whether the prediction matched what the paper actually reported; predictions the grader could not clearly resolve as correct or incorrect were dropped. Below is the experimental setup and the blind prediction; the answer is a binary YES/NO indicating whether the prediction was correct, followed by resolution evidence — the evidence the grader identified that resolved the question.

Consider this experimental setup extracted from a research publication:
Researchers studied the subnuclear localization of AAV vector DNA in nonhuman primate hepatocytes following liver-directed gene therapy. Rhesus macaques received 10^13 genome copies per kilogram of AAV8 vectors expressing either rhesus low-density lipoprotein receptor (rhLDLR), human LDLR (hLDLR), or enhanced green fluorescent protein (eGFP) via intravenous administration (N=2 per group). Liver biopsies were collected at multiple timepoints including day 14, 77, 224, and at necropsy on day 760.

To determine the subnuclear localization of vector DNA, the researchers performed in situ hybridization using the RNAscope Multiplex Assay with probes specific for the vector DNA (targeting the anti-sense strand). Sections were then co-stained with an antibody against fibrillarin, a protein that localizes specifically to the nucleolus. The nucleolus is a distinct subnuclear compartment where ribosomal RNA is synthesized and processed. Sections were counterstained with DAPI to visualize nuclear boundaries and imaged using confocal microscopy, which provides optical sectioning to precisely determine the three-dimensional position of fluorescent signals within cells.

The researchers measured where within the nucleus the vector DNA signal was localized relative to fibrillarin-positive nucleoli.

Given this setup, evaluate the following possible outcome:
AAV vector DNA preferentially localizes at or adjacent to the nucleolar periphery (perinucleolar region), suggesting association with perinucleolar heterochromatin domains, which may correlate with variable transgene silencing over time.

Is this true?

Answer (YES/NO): NO